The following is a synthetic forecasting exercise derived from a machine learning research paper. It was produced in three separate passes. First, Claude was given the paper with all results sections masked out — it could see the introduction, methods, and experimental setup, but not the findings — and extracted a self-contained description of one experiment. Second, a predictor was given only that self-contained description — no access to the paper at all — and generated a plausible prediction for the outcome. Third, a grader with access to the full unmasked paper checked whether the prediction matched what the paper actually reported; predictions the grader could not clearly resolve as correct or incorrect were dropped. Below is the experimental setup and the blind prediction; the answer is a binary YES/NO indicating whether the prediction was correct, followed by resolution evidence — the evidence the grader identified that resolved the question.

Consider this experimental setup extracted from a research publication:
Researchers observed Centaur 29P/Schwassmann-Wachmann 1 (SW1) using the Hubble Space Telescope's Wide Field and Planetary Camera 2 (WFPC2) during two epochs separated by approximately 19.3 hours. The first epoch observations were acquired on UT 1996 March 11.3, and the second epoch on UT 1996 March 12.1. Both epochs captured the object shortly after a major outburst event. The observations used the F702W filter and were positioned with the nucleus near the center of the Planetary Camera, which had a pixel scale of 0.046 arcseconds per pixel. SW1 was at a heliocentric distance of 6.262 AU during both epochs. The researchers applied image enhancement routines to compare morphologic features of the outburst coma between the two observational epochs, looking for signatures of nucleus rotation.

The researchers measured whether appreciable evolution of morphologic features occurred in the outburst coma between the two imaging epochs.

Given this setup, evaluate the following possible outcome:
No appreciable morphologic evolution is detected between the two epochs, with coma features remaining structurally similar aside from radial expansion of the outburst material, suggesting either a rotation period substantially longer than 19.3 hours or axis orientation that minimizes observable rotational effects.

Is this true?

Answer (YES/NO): YES